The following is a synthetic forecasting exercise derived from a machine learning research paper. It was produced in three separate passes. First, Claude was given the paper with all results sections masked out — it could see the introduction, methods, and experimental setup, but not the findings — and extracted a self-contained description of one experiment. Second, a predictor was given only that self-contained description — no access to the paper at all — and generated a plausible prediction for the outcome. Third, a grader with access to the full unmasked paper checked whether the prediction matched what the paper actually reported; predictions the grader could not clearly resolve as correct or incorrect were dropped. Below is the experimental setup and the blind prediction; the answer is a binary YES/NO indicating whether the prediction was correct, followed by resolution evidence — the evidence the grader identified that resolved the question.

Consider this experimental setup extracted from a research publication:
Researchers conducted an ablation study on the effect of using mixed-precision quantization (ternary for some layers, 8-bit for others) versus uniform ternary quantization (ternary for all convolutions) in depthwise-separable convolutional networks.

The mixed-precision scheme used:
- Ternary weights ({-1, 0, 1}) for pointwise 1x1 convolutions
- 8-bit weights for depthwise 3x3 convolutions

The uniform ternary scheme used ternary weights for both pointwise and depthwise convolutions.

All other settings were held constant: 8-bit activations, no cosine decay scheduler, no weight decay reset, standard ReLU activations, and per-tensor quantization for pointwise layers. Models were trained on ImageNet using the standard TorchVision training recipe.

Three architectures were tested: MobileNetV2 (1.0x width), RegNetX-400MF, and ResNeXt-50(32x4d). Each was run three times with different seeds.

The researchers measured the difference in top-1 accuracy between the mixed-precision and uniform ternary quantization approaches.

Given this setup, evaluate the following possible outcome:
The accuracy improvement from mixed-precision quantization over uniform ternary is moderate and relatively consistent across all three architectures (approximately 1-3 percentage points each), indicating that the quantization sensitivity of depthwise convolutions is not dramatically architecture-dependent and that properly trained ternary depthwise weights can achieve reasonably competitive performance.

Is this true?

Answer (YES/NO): NO